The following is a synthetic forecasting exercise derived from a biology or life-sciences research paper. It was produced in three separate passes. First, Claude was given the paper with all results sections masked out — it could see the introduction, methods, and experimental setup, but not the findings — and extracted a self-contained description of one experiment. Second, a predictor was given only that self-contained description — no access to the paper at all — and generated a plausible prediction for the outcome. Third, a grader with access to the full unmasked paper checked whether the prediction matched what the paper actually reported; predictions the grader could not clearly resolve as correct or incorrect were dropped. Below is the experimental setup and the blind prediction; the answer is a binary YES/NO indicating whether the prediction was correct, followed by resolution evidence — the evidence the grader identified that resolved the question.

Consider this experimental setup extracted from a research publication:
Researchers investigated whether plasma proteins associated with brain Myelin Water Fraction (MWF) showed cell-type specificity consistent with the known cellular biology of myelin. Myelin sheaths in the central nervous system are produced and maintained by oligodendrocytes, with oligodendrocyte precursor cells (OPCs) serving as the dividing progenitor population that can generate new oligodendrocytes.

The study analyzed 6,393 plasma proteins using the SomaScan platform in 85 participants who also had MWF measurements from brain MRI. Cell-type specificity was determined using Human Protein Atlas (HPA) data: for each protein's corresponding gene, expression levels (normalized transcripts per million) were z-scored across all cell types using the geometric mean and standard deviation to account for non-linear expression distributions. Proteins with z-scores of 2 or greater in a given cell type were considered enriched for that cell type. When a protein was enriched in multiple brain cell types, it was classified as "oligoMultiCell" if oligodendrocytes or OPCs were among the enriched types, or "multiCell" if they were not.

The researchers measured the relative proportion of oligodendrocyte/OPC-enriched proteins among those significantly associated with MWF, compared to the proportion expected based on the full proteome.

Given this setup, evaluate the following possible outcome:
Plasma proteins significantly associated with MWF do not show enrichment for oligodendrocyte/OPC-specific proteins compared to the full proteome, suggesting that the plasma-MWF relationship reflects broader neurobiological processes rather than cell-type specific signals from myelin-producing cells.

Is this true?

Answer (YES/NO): NO